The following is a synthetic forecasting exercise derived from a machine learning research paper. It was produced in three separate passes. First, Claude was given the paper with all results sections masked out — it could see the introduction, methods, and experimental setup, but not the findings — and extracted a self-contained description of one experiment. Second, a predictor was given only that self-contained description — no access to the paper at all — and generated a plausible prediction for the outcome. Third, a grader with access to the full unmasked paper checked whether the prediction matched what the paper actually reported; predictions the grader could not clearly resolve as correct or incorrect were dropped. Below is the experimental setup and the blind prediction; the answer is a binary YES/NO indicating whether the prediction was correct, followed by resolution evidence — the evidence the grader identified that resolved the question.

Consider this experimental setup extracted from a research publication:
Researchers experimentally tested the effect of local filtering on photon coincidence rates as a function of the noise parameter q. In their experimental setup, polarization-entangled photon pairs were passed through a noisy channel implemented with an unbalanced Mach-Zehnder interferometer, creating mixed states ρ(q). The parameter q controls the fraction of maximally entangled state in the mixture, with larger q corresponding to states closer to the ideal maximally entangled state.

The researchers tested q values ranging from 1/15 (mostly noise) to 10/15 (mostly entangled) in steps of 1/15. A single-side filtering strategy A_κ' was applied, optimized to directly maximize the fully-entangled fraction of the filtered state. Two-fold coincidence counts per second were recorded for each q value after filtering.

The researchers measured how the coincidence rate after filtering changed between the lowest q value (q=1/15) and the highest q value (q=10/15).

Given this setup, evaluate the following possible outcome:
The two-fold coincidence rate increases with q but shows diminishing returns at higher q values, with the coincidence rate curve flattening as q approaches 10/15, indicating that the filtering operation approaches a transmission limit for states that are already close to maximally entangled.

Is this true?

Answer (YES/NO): NO